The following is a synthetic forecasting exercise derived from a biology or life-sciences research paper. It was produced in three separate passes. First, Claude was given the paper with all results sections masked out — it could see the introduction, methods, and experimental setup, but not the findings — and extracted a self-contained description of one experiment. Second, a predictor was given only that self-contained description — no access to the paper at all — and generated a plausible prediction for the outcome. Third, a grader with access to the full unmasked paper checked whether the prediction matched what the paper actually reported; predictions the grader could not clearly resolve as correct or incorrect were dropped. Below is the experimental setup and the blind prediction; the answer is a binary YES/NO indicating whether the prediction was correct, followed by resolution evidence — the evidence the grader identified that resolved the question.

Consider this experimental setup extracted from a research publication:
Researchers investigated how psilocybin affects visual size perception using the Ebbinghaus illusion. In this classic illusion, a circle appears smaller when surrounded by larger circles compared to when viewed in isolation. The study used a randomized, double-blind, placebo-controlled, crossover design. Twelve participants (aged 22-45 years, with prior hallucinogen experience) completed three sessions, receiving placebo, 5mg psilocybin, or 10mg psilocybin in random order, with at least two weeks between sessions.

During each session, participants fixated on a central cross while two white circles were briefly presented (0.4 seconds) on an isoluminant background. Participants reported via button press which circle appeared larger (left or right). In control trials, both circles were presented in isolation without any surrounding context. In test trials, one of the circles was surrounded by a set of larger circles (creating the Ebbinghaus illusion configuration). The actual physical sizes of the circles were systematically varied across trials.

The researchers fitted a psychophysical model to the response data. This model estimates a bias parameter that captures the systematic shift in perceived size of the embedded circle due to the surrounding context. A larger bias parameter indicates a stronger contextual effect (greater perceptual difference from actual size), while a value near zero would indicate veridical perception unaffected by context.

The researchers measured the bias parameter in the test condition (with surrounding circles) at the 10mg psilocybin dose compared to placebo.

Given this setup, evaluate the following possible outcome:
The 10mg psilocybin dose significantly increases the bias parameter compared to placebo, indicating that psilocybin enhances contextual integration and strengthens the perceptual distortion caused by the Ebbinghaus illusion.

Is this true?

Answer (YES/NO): YES